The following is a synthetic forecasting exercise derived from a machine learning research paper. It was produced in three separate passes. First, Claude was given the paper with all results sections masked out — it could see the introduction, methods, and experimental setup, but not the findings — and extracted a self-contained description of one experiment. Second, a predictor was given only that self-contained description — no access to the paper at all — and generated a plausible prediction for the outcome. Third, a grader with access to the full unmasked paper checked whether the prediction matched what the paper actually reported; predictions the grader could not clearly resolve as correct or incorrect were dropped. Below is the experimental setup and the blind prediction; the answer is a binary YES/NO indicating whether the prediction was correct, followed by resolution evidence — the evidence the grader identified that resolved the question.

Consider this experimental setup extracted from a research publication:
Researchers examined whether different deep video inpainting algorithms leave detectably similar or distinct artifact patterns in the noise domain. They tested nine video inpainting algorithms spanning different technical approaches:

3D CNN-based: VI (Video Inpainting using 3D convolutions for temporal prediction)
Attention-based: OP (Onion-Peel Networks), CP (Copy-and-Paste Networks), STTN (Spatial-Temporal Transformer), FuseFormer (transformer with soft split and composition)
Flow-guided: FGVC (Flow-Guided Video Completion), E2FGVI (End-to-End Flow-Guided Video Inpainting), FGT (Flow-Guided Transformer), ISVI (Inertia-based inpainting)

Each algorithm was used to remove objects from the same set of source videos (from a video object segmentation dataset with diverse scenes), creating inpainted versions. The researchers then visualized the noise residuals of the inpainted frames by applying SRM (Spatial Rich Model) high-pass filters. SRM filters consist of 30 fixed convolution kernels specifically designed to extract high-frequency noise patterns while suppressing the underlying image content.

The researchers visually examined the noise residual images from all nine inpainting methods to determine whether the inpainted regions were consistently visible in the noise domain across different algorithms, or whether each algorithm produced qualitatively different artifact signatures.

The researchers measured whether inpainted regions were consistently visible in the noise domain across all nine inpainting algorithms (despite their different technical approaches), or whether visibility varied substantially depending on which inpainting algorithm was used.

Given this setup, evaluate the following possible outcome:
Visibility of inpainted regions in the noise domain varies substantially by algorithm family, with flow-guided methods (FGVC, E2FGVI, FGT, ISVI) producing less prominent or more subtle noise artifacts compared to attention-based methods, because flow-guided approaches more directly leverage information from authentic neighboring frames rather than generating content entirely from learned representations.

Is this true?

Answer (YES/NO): NO